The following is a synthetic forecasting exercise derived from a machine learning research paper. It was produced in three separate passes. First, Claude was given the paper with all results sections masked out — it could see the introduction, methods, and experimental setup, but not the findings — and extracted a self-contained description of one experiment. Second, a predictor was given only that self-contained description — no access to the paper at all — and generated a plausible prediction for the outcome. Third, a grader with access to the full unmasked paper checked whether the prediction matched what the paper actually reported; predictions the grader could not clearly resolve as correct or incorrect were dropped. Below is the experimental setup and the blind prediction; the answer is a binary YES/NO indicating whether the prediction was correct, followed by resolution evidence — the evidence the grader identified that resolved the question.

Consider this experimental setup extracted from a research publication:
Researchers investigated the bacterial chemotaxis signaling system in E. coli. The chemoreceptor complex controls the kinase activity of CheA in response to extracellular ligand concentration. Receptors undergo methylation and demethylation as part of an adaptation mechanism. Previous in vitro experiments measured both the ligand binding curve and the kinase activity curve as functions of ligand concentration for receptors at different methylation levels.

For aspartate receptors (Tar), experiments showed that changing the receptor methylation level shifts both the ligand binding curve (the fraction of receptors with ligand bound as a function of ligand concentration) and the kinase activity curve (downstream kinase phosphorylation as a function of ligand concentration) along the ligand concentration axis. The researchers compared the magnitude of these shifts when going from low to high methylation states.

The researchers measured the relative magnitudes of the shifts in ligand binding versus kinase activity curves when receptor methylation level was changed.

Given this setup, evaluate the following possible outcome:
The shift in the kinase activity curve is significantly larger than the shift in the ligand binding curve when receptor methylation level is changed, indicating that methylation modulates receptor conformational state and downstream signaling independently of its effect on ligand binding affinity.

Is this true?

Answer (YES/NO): YES